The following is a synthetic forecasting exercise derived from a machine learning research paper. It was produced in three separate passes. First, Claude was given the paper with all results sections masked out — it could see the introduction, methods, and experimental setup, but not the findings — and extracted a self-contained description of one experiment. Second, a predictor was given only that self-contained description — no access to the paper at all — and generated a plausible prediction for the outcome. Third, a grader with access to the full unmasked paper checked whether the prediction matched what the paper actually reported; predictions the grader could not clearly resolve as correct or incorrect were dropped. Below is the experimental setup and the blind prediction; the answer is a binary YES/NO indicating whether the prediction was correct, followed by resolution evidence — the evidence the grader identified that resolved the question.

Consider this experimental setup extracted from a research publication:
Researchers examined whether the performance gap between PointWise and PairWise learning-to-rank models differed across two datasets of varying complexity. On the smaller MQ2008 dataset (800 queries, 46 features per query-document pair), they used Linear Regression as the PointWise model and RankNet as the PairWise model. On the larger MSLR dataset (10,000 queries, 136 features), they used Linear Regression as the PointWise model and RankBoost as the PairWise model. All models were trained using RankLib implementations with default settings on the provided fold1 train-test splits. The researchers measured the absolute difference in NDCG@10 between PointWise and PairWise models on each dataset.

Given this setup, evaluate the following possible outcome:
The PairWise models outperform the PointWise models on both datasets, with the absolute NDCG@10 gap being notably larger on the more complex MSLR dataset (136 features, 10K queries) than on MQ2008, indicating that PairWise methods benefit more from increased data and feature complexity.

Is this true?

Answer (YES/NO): NO